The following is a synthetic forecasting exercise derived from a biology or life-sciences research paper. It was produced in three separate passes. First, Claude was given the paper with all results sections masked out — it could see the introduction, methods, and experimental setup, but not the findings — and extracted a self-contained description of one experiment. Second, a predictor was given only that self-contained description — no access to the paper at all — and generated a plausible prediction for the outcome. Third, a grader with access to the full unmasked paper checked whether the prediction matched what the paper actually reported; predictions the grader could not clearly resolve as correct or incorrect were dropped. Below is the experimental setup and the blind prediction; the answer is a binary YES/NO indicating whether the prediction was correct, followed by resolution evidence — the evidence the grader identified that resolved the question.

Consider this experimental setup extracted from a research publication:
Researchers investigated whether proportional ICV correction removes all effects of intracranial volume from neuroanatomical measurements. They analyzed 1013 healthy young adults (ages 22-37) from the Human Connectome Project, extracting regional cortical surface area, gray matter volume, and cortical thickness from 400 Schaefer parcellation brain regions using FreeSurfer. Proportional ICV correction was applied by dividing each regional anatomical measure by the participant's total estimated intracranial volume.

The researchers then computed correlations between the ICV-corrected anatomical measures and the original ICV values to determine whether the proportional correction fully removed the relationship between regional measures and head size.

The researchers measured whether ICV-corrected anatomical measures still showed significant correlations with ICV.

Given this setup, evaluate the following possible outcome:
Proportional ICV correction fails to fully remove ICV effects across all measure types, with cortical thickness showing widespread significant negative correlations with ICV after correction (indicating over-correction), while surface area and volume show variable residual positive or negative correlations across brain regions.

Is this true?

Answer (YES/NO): NO